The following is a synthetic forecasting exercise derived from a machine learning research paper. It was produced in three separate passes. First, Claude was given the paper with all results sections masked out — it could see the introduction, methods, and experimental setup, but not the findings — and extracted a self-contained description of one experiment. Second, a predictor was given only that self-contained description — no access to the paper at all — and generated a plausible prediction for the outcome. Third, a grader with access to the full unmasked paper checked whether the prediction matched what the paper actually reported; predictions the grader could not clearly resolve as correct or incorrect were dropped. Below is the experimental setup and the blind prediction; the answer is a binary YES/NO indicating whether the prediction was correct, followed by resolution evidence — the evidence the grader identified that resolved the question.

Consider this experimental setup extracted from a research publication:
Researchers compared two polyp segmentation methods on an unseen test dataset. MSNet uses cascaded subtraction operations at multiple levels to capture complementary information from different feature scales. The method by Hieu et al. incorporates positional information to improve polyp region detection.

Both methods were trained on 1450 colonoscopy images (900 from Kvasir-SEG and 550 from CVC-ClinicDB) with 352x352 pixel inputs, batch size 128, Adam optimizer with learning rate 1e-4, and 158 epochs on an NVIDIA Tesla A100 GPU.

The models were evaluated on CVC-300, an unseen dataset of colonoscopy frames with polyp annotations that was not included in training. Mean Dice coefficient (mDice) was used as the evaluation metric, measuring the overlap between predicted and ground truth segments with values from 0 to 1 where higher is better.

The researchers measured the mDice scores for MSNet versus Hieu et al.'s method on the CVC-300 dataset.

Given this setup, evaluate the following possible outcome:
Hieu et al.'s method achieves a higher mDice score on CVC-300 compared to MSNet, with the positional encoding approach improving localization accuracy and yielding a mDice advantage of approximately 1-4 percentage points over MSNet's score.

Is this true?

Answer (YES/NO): YES